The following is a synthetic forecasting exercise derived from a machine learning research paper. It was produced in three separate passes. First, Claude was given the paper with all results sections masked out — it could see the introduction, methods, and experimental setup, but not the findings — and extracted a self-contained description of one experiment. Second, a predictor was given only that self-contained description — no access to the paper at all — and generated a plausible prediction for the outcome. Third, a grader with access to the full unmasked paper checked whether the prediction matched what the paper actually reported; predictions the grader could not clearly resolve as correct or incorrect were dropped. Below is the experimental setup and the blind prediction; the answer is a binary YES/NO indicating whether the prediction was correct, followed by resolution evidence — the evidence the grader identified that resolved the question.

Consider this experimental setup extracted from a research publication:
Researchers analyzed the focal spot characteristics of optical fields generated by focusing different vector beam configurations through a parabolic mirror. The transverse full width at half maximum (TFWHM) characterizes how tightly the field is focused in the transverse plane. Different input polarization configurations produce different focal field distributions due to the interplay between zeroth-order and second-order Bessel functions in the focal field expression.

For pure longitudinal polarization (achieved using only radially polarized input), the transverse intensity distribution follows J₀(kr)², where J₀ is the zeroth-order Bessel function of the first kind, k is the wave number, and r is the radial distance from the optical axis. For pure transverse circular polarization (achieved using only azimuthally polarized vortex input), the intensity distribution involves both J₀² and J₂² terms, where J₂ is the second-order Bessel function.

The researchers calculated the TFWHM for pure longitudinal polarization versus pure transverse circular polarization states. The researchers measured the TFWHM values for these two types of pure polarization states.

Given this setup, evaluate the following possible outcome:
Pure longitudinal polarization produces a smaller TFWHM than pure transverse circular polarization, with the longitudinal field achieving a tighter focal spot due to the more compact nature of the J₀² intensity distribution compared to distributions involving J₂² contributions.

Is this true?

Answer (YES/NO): YES